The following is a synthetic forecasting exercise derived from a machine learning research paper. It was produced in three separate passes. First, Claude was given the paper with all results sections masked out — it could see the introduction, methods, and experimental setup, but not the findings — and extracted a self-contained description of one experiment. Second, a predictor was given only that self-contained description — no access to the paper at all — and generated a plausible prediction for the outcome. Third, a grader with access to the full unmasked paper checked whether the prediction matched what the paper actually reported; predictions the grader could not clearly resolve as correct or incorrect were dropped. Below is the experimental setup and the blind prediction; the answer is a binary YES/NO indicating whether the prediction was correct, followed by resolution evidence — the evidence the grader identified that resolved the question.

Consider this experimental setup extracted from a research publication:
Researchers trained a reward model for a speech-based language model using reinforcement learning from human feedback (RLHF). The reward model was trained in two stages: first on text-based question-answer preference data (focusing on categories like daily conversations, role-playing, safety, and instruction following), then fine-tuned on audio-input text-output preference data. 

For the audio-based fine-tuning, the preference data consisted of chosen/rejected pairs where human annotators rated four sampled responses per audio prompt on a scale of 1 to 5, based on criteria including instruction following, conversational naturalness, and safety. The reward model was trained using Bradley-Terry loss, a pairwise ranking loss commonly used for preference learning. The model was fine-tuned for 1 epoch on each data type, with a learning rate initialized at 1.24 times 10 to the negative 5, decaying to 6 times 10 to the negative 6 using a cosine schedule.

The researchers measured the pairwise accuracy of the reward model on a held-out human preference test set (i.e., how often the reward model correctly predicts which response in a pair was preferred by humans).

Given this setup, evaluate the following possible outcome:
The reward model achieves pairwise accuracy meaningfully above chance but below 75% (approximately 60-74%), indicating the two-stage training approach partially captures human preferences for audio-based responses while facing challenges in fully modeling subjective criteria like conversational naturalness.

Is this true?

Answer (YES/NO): YES